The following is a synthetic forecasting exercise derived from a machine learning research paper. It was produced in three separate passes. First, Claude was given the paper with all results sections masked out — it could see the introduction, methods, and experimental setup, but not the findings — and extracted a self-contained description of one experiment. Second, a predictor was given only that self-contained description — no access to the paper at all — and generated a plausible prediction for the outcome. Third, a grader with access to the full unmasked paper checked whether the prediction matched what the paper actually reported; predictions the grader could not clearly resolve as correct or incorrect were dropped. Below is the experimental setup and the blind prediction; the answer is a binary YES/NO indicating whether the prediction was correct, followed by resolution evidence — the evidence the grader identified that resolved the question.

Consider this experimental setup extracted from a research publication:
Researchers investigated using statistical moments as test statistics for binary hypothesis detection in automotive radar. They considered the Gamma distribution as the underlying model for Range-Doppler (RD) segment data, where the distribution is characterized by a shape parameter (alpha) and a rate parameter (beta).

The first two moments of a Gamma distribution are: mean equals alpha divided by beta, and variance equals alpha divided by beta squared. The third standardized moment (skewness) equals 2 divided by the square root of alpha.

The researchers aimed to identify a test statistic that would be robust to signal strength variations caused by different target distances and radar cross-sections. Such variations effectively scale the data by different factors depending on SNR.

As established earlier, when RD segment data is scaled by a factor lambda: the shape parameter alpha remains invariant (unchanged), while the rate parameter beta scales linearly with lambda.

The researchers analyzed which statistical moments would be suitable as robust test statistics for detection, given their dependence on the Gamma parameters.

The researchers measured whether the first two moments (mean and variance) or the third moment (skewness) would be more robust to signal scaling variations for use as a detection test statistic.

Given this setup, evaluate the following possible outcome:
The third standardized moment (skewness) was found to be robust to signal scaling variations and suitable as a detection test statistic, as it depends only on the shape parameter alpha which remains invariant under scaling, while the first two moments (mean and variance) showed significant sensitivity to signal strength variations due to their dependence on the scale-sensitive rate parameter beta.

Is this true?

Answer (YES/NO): YES